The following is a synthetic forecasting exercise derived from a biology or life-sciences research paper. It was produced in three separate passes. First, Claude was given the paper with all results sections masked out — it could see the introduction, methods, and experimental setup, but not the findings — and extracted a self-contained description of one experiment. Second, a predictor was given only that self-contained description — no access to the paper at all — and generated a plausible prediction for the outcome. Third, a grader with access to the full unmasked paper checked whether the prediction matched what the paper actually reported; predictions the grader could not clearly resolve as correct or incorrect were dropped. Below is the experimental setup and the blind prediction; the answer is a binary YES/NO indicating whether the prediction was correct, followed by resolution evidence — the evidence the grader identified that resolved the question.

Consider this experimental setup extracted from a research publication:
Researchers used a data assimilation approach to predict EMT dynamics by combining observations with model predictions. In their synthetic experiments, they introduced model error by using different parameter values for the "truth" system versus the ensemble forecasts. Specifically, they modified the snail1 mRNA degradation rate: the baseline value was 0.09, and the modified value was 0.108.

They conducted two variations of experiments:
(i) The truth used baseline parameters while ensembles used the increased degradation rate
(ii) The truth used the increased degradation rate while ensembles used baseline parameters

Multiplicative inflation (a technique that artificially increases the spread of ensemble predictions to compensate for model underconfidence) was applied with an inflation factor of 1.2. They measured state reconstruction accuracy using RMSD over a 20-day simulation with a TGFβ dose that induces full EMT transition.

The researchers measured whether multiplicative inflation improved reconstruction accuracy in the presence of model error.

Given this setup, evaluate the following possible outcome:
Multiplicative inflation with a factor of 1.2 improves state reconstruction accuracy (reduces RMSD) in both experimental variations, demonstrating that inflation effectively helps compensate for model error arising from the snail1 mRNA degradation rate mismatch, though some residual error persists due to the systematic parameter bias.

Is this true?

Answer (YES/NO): YES